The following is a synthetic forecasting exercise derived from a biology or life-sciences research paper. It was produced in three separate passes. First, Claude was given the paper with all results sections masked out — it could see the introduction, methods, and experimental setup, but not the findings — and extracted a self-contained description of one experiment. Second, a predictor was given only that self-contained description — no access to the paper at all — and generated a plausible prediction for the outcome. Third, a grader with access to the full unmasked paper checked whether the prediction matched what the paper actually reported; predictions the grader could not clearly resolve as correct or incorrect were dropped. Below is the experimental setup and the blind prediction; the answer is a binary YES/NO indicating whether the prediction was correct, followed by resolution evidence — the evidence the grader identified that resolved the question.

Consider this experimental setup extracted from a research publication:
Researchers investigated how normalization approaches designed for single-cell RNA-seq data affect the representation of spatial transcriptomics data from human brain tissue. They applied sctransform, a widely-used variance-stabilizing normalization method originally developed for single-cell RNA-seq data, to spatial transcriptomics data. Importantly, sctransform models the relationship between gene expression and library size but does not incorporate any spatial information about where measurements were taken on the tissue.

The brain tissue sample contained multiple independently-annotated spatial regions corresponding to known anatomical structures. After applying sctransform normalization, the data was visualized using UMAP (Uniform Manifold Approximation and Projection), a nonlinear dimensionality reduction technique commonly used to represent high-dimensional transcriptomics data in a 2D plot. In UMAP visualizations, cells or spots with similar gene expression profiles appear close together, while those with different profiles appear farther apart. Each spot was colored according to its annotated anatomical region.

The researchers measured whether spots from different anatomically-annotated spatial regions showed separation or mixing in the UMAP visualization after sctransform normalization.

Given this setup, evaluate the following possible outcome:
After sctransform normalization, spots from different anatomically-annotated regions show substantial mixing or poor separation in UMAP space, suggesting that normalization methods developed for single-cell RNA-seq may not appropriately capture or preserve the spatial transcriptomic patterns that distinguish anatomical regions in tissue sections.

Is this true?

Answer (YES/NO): NO